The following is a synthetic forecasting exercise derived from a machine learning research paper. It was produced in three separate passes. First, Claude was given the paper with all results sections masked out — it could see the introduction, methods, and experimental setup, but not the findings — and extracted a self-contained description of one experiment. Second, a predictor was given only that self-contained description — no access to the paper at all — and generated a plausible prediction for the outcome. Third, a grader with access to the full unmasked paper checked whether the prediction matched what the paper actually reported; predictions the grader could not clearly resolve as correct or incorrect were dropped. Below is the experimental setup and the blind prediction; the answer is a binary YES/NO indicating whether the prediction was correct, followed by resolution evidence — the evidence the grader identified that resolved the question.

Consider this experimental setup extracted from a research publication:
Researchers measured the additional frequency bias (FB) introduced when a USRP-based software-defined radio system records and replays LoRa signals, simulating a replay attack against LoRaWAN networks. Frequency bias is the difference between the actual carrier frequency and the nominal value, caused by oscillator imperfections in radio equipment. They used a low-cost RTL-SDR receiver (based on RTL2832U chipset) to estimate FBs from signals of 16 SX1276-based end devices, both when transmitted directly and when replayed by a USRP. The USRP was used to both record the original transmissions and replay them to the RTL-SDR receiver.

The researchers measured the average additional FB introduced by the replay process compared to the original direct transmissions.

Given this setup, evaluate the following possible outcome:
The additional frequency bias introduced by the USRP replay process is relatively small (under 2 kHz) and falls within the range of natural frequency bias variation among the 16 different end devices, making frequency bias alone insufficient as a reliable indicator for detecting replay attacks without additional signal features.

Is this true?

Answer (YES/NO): NO